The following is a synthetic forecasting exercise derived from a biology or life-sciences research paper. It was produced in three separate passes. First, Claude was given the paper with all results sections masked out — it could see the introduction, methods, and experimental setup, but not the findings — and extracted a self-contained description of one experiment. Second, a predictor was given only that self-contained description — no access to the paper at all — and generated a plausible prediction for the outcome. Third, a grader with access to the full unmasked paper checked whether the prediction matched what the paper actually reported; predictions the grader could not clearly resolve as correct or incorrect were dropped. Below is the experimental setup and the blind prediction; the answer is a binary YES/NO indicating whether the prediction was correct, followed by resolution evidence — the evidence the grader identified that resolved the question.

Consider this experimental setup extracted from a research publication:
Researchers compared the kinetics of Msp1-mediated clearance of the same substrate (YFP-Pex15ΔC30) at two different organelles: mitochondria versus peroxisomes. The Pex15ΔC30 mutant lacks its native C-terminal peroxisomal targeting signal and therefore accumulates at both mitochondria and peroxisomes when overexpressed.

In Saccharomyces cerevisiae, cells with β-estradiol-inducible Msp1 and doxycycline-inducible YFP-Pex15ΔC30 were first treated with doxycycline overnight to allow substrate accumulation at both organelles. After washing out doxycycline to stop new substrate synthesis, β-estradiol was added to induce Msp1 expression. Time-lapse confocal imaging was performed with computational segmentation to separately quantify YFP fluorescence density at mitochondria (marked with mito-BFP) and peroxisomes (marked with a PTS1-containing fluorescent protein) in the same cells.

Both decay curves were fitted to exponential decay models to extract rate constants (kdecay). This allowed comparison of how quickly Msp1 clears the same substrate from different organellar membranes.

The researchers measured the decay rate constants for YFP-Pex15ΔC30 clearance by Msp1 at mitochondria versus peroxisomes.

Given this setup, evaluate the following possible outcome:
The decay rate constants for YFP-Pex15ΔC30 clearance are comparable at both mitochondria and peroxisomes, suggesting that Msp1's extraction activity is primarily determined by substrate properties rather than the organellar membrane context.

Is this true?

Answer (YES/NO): NO